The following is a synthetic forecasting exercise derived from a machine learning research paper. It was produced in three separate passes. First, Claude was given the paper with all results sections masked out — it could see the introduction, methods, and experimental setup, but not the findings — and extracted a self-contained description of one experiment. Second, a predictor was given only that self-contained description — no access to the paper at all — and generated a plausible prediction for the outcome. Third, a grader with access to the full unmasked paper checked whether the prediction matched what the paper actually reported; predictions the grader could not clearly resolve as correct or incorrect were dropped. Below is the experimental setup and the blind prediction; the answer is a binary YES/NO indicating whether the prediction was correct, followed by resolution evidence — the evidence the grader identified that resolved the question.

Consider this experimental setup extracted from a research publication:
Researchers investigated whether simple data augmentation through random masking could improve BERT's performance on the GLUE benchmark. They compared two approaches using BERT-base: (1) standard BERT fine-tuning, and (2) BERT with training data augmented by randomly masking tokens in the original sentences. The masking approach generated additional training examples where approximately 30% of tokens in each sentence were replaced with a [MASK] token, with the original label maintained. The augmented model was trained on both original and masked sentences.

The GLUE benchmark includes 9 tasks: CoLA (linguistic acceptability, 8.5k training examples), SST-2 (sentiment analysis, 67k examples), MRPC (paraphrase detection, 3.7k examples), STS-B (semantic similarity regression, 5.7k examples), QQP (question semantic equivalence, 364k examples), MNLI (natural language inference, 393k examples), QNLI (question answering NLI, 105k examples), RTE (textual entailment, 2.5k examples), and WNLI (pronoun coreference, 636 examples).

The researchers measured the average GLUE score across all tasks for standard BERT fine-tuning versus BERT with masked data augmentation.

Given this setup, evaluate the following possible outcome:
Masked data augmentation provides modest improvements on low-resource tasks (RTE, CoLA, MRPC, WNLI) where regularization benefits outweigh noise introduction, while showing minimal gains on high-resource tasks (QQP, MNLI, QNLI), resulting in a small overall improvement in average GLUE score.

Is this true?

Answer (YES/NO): NO